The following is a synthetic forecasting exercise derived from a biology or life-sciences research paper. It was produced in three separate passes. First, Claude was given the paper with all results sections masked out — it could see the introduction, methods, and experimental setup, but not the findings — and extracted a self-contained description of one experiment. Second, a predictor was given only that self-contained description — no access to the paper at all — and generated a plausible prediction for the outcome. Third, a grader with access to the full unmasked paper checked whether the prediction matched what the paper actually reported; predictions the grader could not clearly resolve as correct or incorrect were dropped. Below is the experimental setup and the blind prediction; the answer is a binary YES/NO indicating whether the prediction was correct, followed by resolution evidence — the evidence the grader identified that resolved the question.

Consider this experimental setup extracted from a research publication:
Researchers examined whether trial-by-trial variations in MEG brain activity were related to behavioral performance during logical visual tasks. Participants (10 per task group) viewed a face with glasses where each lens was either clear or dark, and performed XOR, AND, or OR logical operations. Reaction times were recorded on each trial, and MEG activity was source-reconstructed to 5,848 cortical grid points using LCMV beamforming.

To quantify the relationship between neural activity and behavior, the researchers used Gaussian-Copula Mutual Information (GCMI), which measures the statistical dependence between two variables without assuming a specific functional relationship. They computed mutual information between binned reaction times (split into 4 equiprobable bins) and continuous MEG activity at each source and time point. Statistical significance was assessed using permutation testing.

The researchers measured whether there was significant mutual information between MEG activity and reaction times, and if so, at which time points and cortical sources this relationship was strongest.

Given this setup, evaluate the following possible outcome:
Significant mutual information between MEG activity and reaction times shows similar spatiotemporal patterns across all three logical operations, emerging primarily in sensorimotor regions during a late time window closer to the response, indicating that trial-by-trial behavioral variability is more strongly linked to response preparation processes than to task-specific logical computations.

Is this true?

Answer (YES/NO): NO